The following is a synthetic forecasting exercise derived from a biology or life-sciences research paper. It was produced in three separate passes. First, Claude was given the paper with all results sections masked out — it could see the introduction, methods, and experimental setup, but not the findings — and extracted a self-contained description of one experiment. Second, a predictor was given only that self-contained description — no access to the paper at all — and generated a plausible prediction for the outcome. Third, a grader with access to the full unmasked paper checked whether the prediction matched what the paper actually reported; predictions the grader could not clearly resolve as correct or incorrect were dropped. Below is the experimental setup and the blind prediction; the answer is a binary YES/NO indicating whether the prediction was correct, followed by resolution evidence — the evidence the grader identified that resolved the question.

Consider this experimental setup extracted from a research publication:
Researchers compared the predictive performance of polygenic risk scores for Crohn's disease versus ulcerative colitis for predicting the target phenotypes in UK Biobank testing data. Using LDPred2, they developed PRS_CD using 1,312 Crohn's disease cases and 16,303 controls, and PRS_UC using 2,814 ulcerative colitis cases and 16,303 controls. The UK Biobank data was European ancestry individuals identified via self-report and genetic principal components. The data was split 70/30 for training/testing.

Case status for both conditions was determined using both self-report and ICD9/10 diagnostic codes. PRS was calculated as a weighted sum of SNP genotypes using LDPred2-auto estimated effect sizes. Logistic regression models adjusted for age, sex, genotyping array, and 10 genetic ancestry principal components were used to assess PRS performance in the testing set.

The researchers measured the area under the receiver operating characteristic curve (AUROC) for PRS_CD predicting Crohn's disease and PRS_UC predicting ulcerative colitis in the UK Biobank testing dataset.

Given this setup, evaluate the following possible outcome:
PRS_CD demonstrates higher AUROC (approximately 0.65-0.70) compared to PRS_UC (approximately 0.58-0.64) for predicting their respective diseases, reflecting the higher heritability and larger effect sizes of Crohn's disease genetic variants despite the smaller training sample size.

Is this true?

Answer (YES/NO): NO